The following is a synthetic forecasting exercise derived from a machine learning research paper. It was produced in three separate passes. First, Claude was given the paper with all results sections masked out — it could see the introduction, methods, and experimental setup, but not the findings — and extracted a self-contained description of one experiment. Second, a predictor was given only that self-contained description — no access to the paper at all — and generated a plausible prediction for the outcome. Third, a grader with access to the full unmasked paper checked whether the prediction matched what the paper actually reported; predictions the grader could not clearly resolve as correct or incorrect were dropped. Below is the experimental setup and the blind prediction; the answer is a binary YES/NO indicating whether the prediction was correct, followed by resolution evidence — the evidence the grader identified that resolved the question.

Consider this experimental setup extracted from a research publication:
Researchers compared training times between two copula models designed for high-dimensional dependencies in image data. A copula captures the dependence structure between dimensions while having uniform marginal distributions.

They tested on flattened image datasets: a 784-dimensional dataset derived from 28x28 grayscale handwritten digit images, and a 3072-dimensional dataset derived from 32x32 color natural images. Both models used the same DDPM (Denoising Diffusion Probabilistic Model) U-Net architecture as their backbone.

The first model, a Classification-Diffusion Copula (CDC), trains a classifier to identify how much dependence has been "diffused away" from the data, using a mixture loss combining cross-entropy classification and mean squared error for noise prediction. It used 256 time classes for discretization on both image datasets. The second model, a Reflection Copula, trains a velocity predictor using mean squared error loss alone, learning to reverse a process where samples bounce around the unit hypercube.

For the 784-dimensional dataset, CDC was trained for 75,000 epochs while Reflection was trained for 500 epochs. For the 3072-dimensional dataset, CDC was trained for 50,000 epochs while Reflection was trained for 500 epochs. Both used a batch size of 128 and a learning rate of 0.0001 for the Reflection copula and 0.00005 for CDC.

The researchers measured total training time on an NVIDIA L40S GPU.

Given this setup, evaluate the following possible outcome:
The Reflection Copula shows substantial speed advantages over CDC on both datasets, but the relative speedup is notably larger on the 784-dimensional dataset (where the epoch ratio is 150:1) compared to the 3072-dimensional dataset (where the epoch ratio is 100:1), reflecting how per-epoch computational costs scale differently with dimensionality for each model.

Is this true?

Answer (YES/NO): NO